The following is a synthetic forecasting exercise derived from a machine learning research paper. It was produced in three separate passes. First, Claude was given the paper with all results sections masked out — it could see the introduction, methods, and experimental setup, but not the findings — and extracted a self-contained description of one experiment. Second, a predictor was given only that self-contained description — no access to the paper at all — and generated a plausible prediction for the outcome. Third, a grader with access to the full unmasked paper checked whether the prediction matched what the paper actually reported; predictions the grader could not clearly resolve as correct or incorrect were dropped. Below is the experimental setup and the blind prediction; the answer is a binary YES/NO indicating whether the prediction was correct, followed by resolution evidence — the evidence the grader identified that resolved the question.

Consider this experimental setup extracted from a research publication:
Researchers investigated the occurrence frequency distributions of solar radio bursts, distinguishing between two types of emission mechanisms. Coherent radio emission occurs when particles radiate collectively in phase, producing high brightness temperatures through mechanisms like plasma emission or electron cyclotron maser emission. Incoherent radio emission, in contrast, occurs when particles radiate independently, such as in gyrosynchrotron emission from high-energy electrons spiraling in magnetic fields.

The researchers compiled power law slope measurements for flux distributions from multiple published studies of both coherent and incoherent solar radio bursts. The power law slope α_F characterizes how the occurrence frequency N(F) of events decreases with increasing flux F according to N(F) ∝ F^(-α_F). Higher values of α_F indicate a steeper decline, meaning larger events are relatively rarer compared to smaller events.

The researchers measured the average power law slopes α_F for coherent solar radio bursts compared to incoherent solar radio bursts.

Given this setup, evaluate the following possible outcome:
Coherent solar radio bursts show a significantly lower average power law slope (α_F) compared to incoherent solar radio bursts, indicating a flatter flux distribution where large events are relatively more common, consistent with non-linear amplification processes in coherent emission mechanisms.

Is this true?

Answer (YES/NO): YES